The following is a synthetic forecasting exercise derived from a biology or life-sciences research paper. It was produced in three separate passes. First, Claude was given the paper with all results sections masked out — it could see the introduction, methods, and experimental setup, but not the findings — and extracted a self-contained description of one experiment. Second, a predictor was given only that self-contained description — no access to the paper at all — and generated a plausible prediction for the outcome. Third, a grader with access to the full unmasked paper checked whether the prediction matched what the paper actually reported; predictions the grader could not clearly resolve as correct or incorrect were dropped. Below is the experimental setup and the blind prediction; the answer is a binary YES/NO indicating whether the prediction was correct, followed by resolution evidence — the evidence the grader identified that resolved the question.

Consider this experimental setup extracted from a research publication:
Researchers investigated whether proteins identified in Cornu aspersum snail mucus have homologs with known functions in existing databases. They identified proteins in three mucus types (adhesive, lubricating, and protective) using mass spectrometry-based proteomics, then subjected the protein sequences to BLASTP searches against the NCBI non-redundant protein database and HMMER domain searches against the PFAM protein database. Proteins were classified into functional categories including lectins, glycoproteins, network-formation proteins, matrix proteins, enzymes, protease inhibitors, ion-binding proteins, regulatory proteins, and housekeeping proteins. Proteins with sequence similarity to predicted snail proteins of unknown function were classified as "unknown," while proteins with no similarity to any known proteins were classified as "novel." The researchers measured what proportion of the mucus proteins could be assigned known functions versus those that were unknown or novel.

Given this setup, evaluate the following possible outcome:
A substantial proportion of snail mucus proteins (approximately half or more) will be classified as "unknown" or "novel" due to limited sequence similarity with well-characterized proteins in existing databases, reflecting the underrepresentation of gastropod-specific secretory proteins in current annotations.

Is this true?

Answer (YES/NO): NO